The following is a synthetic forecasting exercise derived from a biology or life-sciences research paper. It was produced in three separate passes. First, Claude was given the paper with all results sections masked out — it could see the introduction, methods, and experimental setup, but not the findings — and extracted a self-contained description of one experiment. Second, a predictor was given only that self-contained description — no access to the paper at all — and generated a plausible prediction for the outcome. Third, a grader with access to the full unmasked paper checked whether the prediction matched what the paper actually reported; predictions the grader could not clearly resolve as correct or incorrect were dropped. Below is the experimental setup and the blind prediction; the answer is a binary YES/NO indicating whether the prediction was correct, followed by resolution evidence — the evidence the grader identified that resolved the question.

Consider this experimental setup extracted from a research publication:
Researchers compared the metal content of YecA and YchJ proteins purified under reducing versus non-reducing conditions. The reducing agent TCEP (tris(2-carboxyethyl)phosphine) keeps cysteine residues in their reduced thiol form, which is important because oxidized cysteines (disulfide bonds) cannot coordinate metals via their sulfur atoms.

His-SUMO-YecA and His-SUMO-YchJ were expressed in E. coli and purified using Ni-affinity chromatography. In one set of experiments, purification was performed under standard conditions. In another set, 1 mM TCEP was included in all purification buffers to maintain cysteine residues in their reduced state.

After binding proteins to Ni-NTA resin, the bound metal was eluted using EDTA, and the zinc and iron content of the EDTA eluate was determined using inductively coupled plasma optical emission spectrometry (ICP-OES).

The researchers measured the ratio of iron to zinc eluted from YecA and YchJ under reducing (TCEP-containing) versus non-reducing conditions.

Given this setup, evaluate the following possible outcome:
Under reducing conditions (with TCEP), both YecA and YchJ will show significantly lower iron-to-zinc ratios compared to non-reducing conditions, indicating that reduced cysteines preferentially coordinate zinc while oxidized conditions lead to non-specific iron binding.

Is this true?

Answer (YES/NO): NO